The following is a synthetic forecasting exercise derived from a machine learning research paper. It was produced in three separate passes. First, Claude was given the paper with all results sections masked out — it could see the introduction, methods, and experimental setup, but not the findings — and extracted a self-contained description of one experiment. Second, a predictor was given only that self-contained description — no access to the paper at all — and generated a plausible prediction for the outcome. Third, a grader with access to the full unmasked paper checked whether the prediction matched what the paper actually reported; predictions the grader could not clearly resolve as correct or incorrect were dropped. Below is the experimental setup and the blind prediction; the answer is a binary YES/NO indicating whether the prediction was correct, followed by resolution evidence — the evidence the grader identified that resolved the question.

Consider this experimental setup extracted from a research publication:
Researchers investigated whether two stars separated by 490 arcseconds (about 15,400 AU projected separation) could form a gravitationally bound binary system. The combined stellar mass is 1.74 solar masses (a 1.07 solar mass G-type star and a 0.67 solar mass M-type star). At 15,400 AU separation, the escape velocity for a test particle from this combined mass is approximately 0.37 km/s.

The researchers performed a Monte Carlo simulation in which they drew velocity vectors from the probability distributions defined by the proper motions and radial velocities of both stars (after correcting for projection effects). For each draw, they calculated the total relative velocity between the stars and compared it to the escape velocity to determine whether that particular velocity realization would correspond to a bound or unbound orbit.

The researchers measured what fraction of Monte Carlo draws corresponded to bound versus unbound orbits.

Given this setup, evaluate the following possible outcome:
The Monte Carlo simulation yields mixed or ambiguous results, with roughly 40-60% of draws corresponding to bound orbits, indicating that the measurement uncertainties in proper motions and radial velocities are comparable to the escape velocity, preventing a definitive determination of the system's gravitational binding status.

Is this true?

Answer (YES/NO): NO